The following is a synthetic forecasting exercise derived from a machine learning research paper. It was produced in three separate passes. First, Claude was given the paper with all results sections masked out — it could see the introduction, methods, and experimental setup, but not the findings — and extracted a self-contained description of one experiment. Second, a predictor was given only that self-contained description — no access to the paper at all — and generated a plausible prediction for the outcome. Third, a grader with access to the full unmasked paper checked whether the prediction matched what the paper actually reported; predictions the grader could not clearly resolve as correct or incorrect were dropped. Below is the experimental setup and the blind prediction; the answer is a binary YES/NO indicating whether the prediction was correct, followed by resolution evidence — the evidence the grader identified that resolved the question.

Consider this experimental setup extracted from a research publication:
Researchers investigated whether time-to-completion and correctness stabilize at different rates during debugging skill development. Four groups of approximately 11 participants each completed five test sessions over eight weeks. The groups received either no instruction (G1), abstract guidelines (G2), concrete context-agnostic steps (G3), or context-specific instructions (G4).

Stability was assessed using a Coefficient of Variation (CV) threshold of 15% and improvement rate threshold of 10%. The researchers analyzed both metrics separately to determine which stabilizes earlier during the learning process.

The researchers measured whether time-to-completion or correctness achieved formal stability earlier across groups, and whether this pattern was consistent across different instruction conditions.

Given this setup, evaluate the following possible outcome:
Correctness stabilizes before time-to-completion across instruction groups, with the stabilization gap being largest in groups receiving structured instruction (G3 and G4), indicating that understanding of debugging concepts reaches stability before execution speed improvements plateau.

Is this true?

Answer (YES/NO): NO